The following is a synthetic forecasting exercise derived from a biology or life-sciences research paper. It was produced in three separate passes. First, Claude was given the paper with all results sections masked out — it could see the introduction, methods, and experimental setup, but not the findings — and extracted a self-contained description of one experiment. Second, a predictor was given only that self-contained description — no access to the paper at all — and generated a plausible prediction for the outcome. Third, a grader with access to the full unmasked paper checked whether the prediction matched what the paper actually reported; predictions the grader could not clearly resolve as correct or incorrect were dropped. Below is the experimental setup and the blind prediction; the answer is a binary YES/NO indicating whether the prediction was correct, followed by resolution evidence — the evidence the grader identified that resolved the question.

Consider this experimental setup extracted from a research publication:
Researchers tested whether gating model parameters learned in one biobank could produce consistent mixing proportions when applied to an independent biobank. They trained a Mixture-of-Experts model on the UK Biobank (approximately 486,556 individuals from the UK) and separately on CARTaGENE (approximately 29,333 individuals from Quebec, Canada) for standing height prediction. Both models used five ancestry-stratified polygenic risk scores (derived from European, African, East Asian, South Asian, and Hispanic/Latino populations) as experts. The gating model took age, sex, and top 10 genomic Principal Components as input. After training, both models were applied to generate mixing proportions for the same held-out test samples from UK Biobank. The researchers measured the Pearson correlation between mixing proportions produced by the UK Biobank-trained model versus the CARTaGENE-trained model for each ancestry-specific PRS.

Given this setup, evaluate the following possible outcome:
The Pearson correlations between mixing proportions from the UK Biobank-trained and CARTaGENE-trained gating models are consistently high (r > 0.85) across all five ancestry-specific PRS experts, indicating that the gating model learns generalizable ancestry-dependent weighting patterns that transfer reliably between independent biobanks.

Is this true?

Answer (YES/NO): NO